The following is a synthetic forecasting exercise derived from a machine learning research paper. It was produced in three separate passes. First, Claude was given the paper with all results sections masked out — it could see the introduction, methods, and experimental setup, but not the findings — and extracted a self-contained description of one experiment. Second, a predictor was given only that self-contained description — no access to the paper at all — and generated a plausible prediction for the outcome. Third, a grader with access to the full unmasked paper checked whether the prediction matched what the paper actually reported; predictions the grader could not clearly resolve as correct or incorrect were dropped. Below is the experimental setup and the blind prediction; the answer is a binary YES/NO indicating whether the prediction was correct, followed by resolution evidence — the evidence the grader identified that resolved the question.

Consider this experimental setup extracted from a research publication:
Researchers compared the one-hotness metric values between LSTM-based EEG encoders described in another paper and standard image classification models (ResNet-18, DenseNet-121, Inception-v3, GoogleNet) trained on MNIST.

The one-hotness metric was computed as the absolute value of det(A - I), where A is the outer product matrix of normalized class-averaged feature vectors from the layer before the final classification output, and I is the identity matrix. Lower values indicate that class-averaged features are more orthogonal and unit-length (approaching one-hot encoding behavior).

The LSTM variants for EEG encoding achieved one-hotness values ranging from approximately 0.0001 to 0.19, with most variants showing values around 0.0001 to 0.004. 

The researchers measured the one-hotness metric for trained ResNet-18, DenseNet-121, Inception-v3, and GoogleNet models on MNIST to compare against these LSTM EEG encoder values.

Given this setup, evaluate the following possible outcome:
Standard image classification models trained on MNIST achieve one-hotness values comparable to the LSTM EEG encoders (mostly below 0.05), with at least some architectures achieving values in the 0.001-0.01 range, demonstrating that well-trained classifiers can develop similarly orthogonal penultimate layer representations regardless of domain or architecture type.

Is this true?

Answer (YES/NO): YES